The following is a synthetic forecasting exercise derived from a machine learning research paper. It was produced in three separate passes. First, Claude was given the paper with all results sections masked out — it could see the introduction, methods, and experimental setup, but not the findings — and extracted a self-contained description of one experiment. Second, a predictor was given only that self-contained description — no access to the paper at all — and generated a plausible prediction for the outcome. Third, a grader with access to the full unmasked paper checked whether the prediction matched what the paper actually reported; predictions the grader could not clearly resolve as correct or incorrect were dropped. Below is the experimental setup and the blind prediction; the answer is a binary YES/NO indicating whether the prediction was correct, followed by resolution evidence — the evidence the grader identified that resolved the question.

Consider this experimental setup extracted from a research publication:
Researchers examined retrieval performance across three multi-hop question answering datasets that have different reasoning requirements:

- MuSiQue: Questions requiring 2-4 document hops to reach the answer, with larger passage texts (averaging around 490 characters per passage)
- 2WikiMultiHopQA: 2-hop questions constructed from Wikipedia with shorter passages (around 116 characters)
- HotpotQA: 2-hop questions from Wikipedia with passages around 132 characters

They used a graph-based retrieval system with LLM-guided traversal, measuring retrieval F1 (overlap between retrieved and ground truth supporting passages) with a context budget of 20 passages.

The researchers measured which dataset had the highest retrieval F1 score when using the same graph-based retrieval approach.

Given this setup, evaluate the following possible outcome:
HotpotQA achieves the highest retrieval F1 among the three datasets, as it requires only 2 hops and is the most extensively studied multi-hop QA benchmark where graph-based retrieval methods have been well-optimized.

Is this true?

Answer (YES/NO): YES